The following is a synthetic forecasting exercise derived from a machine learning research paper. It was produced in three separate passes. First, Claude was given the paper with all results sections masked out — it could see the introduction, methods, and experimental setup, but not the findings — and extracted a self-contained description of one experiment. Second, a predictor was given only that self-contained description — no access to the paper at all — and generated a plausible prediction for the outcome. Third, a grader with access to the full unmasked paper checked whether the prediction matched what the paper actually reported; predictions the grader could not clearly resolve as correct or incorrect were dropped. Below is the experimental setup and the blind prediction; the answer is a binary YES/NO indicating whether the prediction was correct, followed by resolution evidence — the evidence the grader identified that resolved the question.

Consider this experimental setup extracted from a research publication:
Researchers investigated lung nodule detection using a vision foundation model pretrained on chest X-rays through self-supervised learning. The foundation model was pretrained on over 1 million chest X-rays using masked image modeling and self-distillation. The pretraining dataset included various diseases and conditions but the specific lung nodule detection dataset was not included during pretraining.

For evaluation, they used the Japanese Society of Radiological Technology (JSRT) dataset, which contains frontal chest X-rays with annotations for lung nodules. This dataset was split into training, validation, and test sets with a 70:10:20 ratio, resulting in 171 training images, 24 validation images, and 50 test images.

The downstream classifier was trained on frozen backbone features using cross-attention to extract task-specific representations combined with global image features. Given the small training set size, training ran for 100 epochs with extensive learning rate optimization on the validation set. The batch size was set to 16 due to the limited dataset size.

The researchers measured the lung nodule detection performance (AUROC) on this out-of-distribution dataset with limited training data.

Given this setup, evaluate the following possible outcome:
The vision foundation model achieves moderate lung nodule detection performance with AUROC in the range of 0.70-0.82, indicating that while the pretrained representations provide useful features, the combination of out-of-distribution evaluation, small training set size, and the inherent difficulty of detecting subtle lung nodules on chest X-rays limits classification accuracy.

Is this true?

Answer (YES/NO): NO